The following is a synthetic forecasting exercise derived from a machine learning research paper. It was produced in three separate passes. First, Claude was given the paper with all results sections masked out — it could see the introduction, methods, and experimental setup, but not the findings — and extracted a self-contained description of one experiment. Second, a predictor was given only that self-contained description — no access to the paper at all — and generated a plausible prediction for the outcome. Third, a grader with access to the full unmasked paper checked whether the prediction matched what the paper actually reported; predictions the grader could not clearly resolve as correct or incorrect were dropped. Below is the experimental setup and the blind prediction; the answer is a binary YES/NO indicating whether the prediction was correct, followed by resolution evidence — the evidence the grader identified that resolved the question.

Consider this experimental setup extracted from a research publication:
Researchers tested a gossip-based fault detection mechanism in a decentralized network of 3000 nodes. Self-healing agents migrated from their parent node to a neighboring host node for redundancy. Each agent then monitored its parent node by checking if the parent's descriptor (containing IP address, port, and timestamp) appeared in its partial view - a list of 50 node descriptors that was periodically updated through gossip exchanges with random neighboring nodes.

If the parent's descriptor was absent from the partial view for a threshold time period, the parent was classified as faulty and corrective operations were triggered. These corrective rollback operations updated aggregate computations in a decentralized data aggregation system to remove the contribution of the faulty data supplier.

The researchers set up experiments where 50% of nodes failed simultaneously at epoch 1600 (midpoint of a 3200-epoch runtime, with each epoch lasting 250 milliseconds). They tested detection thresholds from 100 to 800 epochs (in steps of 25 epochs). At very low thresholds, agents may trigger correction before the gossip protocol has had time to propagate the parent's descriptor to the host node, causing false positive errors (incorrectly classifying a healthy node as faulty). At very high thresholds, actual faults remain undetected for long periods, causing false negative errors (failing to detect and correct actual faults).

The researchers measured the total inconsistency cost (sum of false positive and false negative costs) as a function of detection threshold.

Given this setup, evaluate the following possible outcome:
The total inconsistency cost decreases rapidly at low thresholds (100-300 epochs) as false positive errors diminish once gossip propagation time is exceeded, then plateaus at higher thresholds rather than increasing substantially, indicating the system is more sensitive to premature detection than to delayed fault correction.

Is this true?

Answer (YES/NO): NO